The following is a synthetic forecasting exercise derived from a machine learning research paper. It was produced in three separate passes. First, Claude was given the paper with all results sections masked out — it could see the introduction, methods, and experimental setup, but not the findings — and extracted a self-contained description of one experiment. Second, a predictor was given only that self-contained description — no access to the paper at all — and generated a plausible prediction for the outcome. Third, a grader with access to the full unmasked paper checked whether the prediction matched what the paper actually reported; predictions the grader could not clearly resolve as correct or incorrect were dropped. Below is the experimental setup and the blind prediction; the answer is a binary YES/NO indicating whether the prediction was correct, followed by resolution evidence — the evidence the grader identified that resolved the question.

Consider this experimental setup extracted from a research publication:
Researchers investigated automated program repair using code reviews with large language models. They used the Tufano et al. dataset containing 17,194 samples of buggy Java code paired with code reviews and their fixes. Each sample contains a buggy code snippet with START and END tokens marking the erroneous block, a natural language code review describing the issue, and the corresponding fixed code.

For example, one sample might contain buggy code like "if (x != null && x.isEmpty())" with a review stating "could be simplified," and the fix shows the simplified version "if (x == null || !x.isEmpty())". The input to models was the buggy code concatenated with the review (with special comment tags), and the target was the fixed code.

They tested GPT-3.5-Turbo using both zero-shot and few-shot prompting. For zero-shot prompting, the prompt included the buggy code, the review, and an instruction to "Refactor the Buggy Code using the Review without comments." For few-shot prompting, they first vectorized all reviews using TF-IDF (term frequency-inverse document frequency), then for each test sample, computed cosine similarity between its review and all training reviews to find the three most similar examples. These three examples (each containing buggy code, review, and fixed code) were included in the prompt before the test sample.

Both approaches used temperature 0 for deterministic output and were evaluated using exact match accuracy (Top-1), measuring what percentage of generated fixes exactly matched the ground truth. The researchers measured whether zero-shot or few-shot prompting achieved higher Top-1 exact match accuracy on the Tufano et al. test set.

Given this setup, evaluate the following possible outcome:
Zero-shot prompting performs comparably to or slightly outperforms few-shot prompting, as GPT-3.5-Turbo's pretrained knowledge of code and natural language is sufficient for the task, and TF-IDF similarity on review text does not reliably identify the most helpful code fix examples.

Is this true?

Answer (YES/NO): NO